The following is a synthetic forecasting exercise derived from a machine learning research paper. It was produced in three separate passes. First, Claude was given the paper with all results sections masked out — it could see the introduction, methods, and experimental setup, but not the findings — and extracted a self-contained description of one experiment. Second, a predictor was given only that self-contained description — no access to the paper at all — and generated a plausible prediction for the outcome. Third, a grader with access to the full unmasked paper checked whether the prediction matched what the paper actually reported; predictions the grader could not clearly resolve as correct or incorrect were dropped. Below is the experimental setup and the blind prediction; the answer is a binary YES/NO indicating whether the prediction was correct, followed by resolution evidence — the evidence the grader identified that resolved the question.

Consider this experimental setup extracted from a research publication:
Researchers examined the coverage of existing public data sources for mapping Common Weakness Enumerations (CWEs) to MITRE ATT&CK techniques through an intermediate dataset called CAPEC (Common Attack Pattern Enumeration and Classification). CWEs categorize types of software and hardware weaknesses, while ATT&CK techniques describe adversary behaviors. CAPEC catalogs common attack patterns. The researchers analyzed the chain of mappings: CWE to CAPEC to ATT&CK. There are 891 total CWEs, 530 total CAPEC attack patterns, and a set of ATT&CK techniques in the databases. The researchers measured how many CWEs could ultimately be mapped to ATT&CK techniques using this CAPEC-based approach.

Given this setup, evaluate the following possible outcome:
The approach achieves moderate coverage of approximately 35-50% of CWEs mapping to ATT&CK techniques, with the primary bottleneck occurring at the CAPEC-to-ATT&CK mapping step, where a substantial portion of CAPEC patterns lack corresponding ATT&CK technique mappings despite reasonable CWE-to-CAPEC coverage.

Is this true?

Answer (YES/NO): NO